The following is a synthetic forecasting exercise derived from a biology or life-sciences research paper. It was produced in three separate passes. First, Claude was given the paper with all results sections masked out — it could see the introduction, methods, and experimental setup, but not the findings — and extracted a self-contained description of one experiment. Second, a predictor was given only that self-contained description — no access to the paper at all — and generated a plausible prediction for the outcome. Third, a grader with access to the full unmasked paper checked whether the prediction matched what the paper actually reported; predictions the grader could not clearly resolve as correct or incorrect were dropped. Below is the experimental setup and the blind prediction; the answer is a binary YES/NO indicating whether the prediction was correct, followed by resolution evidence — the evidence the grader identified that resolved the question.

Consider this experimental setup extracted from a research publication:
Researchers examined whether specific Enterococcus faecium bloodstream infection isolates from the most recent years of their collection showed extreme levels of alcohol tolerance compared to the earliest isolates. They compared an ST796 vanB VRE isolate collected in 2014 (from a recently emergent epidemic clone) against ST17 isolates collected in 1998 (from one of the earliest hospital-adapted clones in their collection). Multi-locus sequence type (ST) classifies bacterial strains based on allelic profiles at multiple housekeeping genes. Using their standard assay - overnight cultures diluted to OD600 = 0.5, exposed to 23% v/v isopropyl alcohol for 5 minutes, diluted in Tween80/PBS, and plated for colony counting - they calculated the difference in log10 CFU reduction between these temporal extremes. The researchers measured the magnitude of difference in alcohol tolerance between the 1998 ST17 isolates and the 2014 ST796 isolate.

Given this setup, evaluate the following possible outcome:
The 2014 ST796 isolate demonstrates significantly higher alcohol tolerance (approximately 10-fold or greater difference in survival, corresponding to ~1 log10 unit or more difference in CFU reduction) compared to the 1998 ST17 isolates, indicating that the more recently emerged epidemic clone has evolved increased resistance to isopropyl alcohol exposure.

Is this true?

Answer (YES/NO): YES